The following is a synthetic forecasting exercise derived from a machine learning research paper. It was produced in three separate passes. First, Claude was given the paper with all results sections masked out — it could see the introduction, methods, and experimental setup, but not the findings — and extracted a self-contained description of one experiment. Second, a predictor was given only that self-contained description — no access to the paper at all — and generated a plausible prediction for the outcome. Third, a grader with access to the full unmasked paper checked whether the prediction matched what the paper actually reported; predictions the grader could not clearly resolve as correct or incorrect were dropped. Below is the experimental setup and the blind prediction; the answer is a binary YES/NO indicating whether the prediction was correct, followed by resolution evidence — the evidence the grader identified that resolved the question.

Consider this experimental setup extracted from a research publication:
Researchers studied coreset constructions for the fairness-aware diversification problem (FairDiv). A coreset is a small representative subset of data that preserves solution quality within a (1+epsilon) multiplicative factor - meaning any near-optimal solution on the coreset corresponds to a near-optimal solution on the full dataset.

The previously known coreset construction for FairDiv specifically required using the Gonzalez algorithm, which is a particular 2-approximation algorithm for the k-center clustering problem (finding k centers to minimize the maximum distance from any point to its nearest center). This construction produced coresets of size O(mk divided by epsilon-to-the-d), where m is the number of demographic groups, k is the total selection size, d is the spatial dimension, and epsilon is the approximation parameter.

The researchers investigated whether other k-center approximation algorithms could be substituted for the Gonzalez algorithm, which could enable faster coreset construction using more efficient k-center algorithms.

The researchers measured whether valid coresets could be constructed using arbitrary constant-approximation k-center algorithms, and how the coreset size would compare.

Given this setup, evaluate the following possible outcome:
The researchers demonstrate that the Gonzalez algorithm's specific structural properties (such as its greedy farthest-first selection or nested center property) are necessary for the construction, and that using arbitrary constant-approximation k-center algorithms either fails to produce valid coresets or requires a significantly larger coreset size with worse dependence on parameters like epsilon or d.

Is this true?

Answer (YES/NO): NO